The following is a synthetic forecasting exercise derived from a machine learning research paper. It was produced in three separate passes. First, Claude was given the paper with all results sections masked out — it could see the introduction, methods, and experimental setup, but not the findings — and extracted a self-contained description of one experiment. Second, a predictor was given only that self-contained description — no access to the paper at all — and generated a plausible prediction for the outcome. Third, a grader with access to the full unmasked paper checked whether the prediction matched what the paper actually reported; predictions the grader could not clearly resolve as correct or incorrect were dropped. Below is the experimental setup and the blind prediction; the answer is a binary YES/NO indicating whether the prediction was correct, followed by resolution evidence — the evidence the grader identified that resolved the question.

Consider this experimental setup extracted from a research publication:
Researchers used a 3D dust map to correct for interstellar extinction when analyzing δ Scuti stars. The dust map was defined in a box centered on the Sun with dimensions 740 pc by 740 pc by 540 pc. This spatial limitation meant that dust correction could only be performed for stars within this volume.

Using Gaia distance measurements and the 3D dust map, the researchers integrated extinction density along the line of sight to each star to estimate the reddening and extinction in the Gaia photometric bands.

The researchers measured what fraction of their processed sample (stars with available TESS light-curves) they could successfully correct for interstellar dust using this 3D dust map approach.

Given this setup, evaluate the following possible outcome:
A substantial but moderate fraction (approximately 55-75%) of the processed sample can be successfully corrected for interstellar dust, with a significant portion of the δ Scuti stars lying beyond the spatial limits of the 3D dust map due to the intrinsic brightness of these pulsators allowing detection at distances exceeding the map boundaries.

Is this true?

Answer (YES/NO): YES